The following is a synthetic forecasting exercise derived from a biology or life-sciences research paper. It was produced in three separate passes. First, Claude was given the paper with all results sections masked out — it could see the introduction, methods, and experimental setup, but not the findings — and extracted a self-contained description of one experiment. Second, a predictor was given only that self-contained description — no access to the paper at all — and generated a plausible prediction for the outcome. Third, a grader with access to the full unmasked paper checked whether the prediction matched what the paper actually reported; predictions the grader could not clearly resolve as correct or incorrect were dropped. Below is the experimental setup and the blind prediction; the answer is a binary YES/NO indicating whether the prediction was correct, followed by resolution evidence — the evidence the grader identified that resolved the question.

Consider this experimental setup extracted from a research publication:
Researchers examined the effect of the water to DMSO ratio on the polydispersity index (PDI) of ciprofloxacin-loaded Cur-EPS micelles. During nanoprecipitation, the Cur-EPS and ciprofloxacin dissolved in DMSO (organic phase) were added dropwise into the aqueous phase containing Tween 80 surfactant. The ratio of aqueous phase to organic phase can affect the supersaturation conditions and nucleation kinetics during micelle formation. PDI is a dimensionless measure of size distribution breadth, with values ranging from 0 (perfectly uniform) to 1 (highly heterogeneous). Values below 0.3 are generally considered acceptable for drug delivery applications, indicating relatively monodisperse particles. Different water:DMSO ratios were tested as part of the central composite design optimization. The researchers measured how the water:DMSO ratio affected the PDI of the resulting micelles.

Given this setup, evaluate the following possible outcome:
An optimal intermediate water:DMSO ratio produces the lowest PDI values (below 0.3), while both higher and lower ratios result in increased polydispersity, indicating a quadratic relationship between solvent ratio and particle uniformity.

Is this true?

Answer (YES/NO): NO